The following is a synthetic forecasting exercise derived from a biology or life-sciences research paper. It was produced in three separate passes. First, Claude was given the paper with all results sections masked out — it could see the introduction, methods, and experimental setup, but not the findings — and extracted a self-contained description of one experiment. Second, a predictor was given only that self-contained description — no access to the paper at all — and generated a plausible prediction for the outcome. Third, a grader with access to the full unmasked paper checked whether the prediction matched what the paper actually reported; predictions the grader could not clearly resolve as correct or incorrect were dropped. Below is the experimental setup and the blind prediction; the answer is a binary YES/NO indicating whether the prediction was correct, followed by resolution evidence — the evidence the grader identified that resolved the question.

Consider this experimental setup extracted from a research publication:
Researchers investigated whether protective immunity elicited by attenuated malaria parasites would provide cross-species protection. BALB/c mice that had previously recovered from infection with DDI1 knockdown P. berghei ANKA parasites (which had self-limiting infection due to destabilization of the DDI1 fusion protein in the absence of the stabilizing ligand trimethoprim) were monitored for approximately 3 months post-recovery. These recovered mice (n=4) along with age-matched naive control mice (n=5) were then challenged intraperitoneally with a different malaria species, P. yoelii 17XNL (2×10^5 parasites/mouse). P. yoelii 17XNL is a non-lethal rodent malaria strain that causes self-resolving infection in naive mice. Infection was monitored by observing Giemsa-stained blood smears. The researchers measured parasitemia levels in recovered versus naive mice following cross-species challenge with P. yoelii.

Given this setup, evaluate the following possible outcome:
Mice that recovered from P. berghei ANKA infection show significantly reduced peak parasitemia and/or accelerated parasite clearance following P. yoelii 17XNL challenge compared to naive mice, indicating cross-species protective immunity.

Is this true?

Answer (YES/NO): YES